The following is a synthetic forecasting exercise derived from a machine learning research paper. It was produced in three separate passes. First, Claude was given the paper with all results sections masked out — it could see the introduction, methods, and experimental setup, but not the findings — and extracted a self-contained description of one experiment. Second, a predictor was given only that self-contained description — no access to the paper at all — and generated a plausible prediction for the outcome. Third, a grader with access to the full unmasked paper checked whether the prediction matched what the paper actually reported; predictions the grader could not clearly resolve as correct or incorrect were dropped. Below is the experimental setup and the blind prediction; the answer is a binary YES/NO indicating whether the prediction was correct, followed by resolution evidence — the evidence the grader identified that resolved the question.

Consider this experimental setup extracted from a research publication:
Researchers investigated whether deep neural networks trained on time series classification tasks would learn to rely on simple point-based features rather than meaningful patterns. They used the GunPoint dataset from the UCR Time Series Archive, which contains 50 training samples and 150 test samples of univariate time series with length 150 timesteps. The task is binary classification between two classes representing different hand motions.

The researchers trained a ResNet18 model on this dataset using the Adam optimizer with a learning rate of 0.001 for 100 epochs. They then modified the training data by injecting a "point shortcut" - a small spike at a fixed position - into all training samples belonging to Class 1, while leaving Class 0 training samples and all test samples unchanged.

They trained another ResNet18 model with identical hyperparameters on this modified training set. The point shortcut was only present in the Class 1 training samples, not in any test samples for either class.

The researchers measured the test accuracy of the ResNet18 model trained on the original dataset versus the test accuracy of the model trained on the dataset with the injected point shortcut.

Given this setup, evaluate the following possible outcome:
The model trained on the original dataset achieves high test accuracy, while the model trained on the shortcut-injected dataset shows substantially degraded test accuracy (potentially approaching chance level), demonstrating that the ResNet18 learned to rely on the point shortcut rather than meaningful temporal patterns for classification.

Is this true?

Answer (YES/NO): YES